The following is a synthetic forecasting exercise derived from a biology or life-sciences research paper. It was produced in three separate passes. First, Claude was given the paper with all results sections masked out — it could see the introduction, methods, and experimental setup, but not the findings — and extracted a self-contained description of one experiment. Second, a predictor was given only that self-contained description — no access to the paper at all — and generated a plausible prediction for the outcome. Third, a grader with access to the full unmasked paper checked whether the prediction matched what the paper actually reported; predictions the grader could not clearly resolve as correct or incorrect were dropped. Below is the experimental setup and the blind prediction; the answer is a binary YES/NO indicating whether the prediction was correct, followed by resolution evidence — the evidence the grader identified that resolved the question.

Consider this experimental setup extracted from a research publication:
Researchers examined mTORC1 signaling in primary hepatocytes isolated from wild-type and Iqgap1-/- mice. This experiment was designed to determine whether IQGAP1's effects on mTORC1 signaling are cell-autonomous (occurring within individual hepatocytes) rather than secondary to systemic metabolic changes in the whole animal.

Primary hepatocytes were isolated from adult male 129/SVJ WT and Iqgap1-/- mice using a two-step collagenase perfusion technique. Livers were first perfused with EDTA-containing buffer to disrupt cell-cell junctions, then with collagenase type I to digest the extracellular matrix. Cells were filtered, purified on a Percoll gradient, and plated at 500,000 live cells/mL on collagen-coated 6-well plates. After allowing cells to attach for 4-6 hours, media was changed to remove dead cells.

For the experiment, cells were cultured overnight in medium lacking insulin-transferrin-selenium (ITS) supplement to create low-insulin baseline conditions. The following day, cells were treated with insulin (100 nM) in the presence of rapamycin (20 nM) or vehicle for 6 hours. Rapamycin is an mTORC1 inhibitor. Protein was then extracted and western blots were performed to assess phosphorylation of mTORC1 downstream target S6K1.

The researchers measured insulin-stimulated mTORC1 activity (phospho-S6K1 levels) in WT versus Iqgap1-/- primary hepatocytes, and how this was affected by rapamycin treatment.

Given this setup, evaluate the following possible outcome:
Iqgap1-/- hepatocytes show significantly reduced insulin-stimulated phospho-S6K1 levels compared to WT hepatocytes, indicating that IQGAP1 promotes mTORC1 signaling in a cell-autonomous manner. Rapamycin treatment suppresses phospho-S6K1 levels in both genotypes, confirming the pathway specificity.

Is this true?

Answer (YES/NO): NO